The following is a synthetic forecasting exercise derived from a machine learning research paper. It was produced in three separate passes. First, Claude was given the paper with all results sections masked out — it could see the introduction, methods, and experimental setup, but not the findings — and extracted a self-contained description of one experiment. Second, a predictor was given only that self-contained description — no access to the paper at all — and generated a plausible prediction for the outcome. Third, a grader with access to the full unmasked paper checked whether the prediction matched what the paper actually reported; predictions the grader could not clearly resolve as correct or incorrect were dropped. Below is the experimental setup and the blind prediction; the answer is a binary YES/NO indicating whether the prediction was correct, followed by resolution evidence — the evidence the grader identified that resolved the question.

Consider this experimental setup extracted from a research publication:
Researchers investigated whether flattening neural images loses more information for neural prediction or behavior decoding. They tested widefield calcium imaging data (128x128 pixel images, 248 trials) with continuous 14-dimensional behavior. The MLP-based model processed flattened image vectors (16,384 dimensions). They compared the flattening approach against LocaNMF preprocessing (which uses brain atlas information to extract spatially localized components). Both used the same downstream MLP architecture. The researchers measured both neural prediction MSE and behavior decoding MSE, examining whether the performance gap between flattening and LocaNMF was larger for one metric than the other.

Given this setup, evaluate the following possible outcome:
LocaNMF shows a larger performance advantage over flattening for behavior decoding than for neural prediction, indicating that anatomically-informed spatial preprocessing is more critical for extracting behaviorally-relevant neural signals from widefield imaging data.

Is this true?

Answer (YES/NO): NO